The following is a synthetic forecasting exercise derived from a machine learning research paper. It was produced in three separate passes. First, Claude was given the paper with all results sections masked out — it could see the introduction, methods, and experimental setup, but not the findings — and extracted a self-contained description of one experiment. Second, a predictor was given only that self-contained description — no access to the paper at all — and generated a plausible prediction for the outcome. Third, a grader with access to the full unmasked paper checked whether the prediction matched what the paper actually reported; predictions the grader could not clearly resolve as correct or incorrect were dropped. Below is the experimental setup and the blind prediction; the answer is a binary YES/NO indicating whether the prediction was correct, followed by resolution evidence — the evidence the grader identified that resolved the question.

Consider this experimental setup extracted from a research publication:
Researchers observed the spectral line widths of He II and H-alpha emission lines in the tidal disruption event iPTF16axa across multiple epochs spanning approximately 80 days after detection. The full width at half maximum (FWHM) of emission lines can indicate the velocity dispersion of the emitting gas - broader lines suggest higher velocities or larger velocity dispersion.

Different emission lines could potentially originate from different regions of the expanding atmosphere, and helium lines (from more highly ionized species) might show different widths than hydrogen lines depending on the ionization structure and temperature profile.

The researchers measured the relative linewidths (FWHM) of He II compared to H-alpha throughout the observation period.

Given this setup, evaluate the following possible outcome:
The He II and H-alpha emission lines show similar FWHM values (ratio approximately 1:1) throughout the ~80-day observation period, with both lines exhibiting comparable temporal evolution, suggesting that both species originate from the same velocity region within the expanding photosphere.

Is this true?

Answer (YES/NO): YES